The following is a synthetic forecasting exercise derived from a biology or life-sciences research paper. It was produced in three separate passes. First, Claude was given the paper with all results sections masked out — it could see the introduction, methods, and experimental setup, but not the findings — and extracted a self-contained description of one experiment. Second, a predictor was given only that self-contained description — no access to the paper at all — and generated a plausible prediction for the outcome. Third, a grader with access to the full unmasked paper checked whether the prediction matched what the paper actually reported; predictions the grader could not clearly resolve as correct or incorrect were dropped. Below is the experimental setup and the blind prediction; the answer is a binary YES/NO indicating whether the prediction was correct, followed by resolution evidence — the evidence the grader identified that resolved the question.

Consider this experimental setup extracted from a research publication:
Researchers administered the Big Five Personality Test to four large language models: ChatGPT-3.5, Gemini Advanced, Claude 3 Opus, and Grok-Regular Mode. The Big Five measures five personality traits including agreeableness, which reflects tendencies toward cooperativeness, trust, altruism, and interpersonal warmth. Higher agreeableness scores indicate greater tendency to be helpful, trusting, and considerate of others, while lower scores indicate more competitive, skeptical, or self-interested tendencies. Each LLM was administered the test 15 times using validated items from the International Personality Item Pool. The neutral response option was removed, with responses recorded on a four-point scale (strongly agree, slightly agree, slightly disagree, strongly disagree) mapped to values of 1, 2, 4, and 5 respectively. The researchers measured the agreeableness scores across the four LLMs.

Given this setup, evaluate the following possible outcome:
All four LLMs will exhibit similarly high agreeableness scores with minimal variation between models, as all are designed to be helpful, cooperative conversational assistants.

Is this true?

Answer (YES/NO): NO